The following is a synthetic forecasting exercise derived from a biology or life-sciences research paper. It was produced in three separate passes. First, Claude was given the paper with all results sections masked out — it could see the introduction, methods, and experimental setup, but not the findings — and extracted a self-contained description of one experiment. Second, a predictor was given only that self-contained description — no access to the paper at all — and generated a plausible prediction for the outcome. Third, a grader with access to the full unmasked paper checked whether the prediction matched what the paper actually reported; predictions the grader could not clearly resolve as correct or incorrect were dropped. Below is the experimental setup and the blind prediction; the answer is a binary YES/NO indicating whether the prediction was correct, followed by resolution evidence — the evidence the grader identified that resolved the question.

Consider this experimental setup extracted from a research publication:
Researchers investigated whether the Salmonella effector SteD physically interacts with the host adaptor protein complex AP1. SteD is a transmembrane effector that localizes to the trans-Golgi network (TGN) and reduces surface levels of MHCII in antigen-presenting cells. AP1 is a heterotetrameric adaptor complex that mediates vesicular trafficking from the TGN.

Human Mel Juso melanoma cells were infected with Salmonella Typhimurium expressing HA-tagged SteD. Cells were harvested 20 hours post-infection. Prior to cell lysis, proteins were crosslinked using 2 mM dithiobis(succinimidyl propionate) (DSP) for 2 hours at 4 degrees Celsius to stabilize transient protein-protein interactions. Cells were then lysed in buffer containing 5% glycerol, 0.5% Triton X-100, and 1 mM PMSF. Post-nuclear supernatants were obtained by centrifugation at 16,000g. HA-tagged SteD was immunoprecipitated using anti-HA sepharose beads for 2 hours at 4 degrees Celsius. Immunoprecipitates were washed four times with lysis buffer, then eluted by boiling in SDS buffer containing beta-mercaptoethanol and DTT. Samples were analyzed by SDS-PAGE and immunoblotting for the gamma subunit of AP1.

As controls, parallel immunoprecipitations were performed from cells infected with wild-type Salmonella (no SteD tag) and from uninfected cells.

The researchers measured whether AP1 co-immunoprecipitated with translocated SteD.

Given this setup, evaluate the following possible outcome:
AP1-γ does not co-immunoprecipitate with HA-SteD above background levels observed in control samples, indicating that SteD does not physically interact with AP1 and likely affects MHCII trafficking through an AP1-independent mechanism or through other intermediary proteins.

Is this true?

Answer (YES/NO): NO